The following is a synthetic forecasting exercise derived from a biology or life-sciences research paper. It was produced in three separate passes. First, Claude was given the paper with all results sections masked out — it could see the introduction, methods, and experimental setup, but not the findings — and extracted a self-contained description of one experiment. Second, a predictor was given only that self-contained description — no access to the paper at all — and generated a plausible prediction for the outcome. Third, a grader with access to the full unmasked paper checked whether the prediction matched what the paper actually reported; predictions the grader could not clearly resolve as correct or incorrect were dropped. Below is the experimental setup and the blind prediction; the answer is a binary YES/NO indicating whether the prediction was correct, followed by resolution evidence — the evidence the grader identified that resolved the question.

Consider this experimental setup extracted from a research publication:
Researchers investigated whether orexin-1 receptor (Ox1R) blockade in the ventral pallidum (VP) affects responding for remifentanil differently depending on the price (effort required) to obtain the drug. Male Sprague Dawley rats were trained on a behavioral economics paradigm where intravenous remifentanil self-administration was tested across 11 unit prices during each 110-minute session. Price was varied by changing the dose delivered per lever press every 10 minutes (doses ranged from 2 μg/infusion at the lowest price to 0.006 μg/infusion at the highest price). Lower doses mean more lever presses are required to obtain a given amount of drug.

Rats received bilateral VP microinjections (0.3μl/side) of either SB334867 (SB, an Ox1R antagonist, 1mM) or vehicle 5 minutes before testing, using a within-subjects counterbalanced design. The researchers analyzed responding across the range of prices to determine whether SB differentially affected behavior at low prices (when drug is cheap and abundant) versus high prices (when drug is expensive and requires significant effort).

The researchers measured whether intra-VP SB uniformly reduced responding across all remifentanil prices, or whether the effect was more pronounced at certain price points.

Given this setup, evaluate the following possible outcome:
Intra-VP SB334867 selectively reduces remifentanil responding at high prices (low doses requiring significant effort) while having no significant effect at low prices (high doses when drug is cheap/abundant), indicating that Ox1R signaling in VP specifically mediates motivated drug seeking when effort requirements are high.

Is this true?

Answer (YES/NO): YES